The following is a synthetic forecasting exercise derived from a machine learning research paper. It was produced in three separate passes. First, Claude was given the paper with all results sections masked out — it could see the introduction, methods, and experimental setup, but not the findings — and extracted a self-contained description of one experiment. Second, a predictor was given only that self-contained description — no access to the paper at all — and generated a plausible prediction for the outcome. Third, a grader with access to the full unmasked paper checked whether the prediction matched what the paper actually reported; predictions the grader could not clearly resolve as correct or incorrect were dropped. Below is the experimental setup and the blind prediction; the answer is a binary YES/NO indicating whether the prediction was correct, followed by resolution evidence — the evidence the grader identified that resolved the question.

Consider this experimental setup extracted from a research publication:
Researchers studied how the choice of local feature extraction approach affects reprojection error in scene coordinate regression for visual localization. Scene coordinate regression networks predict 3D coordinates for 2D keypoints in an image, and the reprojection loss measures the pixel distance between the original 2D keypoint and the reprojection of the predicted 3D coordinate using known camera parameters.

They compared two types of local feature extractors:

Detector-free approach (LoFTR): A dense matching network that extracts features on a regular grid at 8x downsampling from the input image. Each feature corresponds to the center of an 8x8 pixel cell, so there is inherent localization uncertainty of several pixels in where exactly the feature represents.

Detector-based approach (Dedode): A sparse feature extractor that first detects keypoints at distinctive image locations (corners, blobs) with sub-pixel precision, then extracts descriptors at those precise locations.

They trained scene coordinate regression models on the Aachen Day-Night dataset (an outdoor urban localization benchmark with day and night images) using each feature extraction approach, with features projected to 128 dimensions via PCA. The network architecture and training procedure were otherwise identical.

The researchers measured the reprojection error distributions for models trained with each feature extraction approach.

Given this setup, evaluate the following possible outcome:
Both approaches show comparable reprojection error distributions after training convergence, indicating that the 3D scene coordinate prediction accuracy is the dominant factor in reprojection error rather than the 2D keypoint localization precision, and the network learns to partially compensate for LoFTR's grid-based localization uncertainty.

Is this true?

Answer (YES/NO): NO